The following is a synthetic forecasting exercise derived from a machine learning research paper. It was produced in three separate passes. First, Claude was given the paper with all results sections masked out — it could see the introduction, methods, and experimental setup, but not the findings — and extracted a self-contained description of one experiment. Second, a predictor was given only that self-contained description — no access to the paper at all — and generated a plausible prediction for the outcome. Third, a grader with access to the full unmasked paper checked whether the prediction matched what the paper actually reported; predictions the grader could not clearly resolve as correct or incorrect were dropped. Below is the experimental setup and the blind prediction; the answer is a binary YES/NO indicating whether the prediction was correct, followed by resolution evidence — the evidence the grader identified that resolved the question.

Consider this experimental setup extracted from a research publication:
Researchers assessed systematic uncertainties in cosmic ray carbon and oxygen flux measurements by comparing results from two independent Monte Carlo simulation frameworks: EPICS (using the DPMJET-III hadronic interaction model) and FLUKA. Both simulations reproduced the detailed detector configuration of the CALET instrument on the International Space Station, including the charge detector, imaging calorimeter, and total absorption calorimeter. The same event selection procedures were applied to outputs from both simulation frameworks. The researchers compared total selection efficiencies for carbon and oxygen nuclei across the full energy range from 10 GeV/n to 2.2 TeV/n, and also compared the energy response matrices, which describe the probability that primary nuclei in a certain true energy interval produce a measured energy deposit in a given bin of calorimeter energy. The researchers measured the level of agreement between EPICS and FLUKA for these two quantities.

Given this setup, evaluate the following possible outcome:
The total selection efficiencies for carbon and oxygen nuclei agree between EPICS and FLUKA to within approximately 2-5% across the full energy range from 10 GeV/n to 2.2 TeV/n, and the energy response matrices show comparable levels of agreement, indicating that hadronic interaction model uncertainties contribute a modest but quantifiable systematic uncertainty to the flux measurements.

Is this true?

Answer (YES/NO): NO